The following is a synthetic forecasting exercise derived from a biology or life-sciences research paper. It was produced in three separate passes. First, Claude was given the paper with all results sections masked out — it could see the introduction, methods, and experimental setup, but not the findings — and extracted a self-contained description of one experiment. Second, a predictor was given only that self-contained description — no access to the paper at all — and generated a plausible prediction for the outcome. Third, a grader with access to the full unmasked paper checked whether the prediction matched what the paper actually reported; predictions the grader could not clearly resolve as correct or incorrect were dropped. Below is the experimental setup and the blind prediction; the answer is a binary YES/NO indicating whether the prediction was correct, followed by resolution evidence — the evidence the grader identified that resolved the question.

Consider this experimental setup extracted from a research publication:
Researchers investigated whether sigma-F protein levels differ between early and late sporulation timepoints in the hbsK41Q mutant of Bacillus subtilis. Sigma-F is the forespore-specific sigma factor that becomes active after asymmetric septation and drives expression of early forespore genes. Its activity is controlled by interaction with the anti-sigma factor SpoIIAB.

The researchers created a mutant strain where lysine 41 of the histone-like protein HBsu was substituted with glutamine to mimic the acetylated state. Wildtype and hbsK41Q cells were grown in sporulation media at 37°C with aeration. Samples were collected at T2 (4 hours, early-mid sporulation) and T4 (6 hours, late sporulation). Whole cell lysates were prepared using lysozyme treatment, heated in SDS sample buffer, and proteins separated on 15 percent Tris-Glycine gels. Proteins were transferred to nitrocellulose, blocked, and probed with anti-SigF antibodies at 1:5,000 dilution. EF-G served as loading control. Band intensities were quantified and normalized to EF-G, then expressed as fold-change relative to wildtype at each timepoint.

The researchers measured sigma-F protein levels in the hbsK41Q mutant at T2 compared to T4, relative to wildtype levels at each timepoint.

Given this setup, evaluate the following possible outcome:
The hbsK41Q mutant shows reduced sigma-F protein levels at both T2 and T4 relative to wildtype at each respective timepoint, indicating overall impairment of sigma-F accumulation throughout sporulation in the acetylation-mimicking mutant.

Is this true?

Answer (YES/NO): NO